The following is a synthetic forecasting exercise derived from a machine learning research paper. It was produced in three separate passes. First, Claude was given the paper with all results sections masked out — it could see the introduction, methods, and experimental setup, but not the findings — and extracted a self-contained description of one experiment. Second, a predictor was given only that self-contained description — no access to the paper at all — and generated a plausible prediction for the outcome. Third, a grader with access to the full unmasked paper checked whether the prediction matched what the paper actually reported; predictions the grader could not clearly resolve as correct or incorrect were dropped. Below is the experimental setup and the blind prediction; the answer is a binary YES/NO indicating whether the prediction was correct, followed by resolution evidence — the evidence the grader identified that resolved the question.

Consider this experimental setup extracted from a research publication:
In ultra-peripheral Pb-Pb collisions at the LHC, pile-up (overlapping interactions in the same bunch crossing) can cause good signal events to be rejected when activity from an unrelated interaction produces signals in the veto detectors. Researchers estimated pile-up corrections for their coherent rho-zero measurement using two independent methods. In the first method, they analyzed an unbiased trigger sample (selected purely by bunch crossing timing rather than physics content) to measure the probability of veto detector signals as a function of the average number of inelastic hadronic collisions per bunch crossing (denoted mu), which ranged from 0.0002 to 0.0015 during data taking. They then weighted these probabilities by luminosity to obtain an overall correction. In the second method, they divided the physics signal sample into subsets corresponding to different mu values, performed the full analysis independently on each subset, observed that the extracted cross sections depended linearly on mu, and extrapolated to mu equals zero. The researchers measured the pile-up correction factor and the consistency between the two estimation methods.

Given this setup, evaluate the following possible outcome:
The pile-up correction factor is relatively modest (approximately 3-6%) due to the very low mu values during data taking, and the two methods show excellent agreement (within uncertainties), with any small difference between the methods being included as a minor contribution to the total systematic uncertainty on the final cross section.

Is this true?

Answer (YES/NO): NO